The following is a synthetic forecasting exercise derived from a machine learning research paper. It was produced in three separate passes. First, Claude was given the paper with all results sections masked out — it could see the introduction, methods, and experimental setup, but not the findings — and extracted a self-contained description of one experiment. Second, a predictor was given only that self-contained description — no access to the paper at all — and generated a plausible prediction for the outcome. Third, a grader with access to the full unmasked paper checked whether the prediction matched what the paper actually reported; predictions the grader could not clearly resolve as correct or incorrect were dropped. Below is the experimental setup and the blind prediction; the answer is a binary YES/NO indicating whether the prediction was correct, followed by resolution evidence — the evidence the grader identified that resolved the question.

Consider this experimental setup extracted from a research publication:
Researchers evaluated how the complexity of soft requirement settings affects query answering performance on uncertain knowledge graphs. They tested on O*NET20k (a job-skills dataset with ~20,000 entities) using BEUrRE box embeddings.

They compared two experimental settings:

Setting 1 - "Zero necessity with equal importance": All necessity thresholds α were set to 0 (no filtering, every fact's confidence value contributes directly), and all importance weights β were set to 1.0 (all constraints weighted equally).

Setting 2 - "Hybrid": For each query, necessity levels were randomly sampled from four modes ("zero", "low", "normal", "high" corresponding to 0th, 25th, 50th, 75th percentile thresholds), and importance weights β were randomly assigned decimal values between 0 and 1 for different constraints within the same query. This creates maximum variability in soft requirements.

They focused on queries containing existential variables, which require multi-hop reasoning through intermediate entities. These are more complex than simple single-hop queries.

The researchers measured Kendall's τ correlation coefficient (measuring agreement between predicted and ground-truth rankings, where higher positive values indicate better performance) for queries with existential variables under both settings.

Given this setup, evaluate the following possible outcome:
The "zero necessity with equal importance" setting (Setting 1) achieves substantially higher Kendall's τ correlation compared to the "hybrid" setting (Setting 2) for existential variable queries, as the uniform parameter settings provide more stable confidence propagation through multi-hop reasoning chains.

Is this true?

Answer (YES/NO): YES